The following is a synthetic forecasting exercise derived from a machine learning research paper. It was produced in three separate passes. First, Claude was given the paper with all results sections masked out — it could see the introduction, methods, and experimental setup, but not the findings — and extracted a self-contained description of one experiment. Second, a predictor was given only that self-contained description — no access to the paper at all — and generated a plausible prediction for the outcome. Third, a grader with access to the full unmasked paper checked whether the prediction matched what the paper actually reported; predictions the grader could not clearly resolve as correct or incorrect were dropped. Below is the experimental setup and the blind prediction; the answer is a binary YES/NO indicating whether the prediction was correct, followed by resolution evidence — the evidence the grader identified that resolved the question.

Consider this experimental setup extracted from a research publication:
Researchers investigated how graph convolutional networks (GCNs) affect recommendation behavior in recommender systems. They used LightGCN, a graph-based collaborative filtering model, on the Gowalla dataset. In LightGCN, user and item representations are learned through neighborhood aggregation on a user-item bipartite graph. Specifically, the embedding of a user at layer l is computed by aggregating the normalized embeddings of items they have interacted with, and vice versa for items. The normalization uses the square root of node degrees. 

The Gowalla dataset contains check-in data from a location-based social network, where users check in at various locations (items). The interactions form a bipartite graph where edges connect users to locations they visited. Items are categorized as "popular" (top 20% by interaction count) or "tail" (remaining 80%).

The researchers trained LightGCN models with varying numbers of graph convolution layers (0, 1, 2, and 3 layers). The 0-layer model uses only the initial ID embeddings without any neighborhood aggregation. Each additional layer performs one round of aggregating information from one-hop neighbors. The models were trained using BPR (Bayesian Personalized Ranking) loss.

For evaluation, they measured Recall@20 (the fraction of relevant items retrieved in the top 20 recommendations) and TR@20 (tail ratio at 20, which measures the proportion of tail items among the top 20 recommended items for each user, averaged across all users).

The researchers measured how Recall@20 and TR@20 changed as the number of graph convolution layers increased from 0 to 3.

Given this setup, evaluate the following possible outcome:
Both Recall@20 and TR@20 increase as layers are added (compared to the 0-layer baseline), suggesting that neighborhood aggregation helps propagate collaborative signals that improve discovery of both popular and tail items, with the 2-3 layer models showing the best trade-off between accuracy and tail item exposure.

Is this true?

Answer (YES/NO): NO